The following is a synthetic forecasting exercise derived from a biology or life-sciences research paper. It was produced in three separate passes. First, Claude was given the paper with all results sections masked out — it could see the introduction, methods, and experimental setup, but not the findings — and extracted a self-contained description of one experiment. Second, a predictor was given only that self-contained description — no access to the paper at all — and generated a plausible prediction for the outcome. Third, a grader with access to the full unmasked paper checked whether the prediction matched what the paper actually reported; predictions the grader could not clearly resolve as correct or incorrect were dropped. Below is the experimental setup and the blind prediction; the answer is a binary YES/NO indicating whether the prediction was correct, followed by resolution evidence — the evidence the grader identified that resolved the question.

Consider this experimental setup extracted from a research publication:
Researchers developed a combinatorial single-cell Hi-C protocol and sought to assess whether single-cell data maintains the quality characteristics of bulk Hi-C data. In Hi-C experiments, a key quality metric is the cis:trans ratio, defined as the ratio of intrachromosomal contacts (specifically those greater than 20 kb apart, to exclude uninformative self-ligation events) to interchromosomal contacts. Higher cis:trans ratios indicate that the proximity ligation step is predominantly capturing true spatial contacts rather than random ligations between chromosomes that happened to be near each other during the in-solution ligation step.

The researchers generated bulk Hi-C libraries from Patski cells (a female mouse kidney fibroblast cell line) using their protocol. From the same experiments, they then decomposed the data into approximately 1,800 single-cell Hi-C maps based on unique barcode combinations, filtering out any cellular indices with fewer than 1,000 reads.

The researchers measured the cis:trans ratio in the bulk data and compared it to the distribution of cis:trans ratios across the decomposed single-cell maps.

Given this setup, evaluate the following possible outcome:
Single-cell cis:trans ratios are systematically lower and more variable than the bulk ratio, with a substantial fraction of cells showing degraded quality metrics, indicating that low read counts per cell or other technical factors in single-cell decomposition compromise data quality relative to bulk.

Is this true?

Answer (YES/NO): NO